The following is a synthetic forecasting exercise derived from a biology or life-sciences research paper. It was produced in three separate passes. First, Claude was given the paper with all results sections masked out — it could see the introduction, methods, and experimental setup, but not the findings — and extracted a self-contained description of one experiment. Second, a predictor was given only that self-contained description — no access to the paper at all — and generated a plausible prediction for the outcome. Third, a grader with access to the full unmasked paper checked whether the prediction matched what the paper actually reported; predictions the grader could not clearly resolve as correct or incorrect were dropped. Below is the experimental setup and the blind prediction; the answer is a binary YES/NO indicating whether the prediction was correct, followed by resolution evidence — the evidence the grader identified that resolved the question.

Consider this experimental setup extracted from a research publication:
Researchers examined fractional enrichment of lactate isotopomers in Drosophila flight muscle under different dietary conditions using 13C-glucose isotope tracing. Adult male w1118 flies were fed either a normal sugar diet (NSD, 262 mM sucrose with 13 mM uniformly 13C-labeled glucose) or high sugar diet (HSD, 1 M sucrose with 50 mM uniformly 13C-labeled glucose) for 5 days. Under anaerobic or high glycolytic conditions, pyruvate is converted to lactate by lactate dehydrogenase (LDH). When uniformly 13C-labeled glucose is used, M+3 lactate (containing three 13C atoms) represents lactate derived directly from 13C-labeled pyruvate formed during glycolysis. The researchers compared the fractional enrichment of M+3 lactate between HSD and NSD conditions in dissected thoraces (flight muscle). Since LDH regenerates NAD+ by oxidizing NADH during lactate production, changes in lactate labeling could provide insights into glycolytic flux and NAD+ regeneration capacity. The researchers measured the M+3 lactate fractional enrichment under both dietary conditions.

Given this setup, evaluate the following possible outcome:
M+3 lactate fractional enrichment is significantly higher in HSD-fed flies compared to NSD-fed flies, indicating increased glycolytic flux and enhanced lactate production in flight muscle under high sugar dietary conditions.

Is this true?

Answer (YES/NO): NO